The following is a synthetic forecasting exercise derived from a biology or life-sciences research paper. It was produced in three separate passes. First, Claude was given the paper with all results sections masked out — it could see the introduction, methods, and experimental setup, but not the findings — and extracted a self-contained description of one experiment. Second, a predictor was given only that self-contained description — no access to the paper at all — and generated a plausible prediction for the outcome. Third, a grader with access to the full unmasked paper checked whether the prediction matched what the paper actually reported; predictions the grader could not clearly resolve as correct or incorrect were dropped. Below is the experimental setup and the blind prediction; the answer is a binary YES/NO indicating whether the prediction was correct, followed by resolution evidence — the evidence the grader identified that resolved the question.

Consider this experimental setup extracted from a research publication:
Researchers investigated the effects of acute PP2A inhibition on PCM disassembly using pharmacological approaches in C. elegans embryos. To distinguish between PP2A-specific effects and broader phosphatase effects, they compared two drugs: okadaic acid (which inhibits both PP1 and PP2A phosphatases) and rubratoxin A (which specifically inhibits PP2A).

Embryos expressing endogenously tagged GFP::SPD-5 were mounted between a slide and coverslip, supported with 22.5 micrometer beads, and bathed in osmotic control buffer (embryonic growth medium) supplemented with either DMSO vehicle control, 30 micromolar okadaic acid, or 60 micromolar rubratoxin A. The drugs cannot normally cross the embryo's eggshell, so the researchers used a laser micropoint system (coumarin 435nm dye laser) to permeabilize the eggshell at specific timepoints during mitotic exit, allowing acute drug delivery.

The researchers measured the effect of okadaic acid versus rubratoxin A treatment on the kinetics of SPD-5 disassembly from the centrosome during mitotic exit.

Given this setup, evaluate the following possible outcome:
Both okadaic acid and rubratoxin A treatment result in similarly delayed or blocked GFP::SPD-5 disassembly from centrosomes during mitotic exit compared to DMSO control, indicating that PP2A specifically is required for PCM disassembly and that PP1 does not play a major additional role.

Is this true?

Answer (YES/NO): NO